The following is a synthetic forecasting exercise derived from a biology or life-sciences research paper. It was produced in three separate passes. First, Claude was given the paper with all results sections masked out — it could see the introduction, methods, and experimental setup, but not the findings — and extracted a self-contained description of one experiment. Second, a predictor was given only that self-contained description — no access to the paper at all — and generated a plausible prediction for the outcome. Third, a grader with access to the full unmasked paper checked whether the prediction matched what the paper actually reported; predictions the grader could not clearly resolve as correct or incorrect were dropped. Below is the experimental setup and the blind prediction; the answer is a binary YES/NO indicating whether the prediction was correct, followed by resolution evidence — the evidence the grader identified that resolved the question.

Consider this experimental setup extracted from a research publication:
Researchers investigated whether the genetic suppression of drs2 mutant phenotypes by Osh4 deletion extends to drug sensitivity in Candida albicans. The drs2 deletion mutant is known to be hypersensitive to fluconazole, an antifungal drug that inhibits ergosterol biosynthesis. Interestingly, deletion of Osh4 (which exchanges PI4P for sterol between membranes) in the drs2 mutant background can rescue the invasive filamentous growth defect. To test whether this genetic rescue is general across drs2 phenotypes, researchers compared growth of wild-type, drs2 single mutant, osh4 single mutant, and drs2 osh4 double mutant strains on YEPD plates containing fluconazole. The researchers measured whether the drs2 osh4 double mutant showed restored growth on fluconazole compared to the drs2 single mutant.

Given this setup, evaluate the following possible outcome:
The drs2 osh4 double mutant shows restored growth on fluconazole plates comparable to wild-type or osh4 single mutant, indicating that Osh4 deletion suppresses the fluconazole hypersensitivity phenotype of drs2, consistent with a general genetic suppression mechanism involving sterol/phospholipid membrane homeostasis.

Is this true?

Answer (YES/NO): NO